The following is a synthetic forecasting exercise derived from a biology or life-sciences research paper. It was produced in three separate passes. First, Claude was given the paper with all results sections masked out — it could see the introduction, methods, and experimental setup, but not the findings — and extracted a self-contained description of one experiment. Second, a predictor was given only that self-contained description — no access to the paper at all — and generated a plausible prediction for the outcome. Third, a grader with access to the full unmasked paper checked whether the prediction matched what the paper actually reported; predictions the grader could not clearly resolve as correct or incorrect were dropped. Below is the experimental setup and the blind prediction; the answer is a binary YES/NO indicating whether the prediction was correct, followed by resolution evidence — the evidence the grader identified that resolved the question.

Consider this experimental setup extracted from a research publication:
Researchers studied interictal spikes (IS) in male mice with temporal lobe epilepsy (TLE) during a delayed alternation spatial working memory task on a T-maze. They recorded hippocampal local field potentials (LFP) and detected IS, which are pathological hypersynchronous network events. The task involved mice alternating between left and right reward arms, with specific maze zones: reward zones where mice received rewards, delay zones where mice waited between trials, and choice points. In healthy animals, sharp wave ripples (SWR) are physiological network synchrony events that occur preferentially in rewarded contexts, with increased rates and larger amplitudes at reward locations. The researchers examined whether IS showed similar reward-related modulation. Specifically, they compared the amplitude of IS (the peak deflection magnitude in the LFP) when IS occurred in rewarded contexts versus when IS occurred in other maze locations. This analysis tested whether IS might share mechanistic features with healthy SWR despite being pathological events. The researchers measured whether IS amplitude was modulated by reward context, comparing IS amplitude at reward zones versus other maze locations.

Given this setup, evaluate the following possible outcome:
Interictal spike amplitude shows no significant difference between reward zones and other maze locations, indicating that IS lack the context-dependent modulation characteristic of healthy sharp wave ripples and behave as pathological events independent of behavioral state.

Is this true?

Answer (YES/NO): NO